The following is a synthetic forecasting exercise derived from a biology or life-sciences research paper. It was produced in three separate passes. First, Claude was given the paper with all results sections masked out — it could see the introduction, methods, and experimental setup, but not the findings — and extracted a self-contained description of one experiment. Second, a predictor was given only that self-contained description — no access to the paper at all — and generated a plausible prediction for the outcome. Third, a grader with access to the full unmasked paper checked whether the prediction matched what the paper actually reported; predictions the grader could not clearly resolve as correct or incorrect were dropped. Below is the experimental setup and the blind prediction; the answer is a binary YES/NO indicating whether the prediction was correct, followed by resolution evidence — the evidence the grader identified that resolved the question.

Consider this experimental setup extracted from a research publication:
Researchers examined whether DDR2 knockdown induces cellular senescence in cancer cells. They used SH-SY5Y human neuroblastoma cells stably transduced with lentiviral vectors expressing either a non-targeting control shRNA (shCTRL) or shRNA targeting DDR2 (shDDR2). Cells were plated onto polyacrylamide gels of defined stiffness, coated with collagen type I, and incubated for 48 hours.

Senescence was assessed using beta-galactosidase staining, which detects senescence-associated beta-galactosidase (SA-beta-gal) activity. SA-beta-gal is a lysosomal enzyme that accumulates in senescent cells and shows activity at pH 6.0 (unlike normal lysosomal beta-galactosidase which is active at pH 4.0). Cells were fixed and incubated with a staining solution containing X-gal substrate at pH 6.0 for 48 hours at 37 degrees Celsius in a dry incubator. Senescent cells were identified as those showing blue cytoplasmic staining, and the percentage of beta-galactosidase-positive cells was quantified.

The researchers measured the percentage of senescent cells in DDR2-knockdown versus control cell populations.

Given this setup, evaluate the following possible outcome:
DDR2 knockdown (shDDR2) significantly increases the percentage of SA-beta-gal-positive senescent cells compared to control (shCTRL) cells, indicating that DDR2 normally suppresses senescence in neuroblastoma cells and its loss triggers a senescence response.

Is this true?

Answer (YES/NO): YES